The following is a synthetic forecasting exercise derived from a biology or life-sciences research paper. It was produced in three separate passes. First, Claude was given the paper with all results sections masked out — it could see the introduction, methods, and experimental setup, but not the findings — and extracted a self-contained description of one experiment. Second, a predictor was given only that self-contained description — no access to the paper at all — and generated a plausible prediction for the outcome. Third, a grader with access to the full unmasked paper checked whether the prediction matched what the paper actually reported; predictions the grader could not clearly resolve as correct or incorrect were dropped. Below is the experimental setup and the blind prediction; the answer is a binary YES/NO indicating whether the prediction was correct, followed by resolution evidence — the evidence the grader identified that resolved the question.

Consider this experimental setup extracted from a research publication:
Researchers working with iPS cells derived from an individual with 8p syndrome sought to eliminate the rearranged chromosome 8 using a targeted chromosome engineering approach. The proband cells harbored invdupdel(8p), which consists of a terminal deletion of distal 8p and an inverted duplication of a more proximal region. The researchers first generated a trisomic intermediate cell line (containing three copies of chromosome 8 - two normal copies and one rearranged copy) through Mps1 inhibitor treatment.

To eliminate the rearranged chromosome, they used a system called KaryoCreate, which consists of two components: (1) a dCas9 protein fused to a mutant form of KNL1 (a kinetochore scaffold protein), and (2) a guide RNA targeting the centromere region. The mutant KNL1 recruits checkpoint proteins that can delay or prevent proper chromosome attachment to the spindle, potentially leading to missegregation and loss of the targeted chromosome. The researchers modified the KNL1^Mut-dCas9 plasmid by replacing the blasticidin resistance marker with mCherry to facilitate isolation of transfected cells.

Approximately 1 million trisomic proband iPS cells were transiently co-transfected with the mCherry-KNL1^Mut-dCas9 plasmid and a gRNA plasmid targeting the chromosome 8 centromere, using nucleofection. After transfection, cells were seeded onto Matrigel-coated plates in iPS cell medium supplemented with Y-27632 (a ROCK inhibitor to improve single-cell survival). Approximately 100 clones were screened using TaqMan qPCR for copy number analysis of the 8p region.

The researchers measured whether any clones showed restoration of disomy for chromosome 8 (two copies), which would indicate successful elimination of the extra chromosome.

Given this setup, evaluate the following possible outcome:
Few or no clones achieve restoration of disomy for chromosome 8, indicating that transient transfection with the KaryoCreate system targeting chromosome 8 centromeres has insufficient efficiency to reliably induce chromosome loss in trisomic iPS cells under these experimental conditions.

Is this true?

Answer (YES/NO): NO